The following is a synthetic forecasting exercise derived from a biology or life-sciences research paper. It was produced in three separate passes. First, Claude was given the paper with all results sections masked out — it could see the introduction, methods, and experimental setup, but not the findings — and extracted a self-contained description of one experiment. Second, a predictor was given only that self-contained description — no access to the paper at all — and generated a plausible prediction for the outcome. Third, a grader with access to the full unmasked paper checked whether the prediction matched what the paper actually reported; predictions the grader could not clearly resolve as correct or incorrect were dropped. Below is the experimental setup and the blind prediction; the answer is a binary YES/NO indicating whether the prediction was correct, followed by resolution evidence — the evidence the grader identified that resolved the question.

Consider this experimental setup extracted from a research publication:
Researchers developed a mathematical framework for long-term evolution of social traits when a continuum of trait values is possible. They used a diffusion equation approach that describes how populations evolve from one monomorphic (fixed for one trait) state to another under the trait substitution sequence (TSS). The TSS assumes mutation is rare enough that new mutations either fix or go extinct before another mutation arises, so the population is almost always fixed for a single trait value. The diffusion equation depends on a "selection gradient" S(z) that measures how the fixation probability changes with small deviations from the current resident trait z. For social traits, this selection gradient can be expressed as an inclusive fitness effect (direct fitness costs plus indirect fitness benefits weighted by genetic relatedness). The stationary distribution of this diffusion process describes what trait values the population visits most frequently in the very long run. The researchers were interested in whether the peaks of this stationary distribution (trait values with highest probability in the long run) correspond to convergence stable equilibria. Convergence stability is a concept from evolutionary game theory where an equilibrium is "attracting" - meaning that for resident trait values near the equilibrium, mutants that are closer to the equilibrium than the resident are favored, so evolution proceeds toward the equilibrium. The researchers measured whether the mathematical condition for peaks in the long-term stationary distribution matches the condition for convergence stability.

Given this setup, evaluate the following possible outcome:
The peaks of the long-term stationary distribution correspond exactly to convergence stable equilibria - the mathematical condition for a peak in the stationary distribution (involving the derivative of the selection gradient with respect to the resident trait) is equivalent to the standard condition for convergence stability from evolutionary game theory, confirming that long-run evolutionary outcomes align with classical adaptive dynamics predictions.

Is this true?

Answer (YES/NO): YES